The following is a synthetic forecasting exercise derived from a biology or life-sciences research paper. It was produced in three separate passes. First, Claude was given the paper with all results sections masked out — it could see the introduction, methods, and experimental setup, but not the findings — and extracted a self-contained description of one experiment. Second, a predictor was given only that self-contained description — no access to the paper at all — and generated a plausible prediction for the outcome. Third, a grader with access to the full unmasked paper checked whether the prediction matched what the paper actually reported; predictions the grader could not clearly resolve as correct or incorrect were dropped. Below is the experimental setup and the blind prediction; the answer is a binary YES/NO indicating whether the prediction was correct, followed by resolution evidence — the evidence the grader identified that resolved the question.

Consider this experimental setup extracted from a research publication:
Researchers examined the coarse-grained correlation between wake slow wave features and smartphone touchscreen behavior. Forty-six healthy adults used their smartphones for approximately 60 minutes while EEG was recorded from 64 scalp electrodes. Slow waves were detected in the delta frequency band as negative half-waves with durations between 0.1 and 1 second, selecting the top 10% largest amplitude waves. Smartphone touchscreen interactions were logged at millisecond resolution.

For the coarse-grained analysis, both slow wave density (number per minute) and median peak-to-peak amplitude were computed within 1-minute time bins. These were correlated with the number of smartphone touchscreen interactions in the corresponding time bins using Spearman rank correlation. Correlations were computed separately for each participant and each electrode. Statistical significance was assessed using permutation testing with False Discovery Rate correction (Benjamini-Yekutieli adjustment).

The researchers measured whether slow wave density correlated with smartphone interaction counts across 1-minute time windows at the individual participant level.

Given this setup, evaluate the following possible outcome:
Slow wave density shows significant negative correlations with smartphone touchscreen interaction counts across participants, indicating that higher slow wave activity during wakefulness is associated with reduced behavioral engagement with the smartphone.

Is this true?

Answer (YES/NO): NO